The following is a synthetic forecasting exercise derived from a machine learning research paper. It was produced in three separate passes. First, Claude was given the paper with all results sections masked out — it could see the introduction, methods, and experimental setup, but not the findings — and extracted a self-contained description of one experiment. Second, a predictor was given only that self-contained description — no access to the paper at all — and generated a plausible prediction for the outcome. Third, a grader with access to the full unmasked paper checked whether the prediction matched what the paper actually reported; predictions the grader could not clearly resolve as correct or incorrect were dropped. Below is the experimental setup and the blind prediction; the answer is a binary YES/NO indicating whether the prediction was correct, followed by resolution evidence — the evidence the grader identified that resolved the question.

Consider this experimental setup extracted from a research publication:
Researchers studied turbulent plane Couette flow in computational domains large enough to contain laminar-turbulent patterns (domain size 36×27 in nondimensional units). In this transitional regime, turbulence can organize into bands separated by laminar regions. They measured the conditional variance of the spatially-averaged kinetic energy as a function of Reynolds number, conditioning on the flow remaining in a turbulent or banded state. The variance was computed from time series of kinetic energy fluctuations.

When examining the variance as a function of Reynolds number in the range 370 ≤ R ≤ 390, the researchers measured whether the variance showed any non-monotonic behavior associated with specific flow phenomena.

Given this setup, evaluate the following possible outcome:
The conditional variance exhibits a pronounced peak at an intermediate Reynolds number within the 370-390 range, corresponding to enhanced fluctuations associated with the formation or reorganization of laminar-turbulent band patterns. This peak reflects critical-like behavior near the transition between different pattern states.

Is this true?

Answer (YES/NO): NO